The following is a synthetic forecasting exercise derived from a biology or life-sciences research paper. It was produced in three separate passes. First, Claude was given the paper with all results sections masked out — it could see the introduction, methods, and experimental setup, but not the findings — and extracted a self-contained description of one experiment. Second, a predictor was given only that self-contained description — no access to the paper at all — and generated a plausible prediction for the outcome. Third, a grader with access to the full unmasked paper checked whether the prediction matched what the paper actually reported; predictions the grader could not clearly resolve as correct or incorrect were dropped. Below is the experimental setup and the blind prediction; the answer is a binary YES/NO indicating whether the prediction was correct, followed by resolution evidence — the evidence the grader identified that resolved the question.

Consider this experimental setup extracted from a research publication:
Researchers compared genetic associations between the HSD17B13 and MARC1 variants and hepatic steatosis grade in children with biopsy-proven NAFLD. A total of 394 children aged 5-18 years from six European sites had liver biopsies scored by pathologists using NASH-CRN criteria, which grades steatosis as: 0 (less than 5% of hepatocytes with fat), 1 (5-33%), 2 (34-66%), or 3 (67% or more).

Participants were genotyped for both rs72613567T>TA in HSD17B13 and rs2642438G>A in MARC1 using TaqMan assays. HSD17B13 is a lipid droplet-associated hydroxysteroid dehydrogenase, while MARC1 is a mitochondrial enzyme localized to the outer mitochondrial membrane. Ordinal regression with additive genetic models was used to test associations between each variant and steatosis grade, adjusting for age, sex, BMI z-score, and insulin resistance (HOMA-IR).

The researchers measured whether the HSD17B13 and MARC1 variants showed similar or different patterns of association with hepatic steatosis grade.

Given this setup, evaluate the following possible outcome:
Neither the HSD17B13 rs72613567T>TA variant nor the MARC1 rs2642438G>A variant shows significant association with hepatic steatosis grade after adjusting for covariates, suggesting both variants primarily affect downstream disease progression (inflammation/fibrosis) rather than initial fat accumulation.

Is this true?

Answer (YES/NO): NO